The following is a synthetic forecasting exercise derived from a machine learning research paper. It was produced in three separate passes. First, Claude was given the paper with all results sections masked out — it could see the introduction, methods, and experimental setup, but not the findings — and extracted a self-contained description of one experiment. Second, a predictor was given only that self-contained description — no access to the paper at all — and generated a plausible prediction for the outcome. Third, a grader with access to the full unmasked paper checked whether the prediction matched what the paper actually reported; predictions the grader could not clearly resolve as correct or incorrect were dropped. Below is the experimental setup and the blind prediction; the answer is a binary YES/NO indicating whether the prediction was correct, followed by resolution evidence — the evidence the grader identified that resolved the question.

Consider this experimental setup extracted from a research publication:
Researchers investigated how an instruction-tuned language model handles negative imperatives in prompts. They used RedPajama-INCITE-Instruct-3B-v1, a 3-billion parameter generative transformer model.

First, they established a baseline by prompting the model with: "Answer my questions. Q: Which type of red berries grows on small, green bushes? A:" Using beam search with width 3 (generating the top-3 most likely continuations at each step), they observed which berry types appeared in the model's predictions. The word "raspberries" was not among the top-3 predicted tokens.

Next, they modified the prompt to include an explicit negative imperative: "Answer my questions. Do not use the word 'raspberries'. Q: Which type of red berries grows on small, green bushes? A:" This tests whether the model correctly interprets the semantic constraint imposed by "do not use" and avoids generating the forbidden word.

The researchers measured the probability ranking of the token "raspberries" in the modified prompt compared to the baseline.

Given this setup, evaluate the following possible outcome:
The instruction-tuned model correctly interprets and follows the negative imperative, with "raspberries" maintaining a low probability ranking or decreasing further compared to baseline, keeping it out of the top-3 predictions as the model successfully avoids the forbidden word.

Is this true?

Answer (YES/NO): NO